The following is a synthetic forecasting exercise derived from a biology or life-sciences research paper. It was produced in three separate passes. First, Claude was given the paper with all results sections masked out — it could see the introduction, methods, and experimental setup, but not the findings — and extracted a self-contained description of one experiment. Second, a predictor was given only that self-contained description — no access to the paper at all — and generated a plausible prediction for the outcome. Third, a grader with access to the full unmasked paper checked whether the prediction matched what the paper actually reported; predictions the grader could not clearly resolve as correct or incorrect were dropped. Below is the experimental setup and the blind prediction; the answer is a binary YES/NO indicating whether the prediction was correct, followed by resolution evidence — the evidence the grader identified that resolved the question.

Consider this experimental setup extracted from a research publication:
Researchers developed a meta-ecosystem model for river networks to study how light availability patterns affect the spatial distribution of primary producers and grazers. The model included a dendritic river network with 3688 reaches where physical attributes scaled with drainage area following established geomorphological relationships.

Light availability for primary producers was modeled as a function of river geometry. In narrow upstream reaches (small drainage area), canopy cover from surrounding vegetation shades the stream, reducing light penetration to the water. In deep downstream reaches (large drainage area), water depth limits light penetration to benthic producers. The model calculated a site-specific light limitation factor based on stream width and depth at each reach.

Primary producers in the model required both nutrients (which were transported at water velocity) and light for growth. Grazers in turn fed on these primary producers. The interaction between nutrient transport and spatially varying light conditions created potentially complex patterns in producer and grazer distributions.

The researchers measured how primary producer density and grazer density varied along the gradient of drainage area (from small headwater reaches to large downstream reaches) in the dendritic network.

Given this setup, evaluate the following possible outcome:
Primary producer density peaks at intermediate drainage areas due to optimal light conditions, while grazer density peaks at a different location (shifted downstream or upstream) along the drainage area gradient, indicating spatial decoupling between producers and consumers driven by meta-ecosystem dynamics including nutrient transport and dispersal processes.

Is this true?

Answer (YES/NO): NO